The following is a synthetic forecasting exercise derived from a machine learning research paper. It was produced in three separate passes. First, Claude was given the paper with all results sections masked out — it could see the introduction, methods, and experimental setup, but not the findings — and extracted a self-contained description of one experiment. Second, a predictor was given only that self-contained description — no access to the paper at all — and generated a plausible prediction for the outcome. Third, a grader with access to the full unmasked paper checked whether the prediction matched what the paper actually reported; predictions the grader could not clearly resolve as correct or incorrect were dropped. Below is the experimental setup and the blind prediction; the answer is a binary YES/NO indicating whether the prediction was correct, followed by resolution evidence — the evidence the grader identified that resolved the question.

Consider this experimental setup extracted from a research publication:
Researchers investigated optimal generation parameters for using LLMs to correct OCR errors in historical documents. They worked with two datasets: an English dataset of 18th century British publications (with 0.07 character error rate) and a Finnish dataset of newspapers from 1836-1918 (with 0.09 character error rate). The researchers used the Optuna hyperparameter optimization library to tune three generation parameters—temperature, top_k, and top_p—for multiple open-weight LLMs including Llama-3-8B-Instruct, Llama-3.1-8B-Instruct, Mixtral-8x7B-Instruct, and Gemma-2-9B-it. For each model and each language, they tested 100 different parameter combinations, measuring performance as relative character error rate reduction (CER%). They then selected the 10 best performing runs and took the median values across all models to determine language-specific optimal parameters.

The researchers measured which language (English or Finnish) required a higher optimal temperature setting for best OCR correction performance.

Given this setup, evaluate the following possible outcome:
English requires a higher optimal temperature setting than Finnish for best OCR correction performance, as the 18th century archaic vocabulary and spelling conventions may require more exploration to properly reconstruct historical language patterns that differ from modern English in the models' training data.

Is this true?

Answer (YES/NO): YES